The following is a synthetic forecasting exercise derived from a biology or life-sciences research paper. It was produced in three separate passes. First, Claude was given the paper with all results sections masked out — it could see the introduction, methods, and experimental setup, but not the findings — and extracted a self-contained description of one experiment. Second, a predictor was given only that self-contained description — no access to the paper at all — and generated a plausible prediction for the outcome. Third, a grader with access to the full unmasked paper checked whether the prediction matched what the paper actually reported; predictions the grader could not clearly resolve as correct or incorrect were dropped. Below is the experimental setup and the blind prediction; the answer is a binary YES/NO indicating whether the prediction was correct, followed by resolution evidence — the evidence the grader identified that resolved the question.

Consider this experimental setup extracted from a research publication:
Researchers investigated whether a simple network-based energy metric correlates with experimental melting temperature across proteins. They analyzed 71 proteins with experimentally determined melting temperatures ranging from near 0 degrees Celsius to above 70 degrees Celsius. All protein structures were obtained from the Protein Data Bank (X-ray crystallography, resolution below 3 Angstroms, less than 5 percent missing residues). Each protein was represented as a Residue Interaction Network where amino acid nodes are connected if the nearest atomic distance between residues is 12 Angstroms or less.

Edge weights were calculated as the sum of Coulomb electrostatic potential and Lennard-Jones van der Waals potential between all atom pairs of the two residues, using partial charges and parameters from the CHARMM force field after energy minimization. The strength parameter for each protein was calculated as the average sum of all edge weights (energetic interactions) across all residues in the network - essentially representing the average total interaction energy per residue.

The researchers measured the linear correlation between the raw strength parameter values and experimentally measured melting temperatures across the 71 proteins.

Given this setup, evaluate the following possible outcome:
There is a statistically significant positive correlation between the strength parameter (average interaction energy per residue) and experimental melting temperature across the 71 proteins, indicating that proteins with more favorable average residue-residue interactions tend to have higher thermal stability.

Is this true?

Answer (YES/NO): NO